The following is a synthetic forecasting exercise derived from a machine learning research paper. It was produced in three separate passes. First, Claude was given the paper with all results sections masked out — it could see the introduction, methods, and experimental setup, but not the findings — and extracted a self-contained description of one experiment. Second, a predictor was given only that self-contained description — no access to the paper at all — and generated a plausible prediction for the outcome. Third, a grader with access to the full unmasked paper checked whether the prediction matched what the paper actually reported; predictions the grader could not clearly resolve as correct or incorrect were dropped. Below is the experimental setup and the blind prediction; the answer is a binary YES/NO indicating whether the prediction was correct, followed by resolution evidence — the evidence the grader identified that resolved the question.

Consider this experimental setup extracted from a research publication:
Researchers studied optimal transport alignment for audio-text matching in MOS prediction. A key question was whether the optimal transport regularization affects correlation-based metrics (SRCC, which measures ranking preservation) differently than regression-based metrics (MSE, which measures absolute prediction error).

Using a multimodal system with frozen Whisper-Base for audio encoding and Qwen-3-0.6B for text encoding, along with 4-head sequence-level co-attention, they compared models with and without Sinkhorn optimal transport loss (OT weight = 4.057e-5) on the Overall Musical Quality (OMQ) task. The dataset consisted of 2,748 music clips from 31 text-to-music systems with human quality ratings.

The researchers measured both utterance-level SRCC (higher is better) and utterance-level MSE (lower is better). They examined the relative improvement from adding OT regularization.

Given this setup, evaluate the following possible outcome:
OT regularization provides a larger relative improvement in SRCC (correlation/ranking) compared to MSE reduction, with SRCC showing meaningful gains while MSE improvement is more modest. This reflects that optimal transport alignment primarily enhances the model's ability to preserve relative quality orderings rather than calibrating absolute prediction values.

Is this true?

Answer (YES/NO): NO